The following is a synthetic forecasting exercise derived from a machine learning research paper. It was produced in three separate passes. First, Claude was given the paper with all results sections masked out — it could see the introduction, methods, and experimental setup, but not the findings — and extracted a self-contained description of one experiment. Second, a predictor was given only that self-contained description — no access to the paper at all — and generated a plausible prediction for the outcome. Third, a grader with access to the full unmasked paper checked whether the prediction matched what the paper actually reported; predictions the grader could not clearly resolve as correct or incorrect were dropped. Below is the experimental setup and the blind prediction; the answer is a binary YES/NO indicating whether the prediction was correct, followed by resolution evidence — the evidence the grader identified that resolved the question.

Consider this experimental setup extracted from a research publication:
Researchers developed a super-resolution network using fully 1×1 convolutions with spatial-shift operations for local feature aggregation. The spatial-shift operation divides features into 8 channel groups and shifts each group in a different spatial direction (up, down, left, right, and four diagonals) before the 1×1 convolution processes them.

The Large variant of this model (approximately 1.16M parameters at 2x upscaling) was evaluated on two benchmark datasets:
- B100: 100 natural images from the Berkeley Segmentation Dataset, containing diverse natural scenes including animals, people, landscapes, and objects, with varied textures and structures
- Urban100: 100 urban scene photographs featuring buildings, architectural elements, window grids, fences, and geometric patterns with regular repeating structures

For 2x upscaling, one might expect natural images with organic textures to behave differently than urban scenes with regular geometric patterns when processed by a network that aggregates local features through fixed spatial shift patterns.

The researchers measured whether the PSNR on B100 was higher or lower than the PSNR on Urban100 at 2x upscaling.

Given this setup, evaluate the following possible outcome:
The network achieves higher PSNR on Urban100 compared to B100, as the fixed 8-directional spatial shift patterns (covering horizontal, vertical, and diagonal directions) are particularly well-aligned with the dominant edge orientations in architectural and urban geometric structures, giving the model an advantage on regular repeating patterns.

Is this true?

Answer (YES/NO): YES